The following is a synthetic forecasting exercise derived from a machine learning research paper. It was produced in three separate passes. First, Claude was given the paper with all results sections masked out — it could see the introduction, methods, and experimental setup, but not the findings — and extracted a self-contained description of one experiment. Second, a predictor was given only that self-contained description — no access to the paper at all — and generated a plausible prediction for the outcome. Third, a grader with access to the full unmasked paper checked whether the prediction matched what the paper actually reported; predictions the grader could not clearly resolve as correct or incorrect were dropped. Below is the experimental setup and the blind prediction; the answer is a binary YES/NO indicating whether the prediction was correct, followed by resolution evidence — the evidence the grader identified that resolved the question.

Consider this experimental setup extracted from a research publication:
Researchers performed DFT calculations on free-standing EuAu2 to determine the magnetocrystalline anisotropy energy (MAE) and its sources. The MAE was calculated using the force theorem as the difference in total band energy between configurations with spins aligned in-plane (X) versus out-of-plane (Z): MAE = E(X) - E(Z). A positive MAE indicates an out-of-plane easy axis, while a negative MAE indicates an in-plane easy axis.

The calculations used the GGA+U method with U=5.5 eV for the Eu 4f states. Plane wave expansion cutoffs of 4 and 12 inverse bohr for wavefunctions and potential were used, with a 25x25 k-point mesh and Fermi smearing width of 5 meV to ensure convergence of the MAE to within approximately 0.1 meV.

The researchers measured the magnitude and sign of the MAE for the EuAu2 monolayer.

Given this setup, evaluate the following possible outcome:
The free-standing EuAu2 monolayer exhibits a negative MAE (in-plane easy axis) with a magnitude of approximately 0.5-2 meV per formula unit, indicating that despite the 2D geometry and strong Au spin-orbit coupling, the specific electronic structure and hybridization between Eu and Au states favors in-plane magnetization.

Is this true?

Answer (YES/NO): NO